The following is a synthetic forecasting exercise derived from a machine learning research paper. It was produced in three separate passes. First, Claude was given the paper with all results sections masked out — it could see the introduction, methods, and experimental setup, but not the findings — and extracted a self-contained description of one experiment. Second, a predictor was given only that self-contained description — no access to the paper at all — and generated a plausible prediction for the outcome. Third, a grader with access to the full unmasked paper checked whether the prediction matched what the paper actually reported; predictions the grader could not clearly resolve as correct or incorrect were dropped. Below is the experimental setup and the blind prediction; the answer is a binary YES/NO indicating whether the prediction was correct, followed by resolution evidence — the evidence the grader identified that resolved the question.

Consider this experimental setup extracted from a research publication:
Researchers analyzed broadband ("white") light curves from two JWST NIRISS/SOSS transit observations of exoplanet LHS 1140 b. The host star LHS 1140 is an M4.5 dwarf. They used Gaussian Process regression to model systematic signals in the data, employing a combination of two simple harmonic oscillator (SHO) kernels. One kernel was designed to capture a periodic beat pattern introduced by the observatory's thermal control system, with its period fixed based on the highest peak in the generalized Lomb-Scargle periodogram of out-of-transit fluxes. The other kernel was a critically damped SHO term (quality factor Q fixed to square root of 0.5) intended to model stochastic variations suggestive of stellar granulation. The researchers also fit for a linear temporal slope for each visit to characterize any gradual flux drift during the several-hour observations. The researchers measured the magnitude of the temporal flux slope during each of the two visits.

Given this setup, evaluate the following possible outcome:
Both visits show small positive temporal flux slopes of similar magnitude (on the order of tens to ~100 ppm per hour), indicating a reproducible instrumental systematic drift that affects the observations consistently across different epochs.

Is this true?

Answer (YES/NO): NO